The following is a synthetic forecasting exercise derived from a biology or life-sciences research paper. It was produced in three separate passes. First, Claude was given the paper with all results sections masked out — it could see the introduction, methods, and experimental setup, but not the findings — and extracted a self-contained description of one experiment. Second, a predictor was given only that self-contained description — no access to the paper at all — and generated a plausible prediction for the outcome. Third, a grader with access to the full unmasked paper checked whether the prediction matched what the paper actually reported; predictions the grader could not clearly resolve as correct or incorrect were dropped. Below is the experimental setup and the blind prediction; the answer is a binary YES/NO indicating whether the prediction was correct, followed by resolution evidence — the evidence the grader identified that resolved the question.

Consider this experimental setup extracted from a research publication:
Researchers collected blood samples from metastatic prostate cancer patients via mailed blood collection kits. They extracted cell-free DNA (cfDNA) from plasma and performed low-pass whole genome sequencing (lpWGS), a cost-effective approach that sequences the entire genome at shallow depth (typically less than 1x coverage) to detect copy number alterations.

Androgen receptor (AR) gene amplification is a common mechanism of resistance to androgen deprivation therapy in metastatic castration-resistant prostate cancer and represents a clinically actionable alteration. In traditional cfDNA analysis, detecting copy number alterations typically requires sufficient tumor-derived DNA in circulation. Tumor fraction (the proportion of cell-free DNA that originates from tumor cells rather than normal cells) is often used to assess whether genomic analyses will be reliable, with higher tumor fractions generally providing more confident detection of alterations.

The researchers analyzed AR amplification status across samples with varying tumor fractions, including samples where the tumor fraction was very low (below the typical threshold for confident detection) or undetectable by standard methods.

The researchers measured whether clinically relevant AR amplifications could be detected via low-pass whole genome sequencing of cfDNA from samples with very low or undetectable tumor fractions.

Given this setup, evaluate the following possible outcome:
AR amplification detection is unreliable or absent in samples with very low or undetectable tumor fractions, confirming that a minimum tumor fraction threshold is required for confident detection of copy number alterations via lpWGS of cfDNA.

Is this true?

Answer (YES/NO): NO